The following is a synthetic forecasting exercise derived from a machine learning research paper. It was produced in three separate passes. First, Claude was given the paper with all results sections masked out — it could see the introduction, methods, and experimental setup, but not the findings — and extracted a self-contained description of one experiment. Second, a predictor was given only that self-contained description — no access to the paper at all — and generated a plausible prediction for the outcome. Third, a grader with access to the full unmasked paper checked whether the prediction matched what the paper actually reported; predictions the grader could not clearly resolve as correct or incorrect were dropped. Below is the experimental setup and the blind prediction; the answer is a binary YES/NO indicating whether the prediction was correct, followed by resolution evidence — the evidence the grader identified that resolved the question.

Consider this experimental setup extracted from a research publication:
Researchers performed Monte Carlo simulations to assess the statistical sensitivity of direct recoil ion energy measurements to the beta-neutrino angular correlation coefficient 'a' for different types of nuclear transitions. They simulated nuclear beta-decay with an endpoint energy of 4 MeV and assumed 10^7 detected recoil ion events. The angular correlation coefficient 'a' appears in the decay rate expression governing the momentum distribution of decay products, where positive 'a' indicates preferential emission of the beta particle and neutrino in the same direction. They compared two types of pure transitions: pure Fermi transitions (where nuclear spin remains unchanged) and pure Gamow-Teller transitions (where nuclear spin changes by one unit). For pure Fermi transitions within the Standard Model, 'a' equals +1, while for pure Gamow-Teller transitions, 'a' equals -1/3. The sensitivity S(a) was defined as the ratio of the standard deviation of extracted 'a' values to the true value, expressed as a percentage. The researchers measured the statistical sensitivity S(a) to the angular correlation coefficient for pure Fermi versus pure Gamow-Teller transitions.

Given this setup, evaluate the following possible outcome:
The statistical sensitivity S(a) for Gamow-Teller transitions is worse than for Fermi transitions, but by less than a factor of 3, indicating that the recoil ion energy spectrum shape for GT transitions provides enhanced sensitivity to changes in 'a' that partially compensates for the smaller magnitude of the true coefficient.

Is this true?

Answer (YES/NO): YES